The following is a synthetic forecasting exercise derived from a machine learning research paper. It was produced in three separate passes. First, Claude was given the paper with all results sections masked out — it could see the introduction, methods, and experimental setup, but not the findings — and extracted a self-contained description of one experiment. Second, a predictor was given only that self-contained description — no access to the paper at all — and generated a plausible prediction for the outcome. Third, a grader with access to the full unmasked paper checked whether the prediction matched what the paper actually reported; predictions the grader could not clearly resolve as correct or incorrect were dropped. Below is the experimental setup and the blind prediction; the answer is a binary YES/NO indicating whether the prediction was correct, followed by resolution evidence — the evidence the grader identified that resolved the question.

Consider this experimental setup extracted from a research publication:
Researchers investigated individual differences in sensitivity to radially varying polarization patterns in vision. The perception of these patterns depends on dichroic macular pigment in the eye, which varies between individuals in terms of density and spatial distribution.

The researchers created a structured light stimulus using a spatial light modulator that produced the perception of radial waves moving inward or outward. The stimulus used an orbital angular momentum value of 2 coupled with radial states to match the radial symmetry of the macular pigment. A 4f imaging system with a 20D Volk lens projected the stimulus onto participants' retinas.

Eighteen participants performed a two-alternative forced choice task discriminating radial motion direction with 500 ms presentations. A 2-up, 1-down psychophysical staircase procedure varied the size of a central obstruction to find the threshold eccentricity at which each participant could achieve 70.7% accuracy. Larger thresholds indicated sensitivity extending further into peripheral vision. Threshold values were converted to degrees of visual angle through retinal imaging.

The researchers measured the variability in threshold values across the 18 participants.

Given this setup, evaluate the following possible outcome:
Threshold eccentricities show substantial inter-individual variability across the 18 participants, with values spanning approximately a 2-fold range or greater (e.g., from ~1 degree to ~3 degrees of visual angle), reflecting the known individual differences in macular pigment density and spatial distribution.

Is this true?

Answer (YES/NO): NO